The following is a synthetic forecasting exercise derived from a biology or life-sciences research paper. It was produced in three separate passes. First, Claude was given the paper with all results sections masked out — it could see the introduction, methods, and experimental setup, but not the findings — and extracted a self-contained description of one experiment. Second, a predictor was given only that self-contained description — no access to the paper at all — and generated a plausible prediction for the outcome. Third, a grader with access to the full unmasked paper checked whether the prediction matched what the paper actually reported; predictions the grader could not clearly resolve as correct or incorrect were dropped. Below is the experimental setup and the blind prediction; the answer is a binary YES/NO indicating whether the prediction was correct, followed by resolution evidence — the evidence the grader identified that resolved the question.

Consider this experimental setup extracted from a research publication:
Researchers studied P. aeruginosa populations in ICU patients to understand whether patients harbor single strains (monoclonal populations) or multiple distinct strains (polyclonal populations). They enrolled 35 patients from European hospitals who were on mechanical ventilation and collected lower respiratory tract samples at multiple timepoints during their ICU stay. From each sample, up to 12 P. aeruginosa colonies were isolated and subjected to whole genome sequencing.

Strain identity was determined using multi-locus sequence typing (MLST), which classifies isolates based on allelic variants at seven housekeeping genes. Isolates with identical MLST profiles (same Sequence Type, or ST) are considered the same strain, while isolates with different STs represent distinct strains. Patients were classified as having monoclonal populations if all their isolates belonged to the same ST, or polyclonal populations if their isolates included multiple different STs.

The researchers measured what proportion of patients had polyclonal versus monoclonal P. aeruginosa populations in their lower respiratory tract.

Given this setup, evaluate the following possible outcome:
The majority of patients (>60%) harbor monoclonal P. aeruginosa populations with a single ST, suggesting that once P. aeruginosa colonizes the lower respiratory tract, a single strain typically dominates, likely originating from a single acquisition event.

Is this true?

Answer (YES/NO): YES